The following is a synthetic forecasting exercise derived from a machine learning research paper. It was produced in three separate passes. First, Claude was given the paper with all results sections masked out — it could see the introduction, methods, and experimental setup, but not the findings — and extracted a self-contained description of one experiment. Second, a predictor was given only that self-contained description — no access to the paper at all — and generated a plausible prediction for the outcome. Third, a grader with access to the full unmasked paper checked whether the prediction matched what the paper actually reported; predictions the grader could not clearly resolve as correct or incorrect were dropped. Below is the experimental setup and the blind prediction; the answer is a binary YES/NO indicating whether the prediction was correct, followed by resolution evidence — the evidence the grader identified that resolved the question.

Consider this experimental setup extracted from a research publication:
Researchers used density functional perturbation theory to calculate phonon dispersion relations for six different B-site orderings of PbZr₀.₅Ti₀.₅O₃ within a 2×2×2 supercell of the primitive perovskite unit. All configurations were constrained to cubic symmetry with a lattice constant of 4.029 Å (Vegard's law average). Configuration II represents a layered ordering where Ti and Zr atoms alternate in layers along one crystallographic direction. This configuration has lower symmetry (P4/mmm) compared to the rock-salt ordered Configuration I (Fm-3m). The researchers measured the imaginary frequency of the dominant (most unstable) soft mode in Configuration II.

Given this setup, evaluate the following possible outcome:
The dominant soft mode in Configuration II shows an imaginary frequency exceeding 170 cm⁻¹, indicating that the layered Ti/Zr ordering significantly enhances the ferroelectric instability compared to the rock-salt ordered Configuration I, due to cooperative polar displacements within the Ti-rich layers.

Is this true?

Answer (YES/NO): YES